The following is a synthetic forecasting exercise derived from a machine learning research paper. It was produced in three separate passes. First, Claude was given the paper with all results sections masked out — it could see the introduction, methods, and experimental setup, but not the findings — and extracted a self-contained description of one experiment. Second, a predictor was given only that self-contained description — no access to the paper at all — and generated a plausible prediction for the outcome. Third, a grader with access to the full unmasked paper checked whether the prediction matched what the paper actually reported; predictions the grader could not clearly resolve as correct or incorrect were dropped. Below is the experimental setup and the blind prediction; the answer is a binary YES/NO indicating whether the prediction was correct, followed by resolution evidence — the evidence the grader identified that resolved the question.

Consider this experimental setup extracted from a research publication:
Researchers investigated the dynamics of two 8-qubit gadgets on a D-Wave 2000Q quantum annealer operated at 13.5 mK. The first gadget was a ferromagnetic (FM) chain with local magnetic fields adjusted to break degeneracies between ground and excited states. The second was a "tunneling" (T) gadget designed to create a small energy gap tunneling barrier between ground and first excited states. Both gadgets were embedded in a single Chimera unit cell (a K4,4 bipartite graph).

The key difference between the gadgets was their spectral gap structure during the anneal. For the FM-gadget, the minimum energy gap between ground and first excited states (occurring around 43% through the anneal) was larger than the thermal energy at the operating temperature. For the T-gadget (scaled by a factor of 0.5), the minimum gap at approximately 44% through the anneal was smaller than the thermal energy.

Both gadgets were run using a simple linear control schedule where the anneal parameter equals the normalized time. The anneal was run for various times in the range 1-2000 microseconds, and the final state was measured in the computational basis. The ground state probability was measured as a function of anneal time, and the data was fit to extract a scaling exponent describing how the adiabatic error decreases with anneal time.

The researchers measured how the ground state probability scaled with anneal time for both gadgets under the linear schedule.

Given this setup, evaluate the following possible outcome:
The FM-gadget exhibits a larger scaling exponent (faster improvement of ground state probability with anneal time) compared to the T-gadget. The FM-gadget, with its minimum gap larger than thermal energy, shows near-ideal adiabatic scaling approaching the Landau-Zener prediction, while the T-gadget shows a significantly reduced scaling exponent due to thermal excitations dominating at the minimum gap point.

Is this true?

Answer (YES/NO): NO